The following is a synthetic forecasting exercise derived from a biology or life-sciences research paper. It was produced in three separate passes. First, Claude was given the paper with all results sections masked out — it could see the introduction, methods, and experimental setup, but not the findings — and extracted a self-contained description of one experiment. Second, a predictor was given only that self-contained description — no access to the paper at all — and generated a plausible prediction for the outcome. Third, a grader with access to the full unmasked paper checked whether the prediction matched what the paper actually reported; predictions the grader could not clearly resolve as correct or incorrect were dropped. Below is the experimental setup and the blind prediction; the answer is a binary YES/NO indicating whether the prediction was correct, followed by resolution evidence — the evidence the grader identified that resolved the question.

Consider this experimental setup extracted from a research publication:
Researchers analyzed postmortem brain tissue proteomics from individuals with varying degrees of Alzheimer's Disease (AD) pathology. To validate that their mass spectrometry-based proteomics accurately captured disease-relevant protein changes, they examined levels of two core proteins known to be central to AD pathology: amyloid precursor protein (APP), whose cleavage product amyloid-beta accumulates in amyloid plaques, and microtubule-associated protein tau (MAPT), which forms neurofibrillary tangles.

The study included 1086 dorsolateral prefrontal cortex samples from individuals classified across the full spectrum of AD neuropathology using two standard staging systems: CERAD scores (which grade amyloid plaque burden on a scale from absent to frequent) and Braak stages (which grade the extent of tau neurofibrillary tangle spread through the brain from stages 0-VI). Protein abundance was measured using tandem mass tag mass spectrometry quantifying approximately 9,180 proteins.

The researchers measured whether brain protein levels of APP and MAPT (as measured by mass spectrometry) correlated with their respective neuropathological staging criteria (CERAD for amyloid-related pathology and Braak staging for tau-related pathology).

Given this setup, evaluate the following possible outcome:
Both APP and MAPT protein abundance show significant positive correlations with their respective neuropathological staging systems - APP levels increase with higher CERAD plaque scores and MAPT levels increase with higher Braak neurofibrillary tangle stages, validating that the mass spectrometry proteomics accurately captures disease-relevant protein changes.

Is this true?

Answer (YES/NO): YES